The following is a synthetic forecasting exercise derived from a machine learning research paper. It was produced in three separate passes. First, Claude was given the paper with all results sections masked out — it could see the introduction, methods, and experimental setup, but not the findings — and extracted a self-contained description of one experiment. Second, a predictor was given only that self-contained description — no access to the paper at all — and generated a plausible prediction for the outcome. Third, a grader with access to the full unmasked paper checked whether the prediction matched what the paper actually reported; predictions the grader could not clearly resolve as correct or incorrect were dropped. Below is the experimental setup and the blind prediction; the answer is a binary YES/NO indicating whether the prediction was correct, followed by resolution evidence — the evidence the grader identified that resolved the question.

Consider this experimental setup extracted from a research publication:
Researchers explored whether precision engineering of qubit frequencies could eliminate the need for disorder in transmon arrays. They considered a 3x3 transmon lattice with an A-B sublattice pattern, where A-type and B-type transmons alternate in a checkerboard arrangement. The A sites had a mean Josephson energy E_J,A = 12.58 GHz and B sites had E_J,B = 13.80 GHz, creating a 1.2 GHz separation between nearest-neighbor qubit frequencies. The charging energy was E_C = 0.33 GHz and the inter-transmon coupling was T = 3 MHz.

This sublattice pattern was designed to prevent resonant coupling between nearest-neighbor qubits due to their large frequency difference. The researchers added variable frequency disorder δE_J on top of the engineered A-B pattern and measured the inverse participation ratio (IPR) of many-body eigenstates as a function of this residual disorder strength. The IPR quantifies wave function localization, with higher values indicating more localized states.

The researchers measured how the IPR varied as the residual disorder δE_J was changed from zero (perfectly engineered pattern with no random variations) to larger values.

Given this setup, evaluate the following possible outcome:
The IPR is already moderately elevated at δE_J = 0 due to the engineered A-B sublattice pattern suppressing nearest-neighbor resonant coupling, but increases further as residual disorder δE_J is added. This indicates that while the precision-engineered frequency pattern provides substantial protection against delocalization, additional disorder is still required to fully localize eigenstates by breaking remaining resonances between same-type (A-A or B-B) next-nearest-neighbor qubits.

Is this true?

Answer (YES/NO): NO